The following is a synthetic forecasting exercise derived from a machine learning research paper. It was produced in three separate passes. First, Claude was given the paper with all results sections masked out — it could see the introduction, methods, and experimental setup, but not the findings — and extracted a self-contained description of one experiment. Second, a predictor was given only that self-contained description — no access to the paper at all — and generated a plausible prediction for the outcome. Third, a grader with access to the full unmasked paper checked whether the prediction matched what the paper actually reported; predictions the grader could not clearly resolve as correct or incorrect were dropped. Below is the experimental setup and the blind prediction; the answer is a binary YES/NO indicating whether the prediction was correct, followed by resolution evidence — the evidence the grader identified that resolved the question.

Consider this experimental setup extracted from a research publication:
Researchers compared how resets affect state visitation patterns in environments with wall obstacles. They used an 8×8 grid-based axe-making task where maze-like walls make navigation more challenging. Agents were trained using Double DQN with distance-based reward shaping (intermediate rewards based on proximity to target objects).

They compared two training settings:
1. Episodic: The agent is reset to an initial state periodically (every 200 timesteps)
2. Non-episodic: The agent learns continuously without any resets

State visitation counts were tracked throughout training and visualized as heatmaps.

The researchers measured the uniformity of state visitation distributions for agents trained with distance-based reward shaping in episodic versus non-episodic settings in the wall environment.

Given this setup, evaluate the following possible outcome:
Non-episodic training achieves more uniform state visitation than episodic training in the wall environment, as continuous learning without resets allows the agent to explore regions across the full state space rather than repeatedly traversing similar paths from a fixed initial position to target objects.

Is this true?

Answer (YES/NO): NO